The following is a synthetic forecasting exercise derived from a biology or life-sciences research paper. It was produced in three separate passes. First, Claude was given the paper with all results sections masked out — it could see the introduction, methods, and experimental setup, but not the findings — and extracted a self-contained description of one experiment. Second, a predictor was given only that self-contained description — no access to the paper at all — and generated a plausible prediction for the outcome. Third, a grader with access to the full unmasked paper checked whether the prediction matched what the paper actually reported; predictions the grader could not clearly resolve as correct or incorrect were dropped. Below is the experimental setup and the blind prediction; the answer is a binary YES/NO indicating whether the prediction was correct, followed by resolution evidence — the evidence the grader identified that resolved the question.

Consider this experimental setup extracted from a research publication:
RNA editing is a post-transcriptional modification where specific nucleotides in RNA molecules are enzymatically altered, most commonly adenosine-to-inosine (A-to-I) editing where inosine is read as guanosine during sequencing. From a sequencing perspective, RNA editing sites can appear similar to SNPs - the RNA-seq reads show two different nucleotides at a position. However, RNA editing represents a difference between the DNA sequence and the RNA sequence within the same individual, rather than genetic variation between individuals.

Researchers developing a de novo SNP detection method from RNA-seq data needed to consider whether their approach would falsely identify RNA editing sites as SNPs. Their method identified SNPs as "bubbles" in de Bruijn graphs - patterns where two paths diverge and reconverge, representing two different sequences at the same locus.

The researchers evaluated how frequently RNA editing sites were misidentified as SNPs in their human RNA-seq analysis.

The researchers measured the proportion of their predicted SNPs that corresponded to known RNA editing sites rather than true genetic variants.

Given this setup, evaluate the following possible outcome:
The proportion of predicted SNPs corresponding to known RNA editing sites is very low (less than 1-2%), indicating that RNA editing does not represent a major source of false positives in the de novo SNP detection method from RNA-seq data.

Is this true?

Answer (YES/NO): NO